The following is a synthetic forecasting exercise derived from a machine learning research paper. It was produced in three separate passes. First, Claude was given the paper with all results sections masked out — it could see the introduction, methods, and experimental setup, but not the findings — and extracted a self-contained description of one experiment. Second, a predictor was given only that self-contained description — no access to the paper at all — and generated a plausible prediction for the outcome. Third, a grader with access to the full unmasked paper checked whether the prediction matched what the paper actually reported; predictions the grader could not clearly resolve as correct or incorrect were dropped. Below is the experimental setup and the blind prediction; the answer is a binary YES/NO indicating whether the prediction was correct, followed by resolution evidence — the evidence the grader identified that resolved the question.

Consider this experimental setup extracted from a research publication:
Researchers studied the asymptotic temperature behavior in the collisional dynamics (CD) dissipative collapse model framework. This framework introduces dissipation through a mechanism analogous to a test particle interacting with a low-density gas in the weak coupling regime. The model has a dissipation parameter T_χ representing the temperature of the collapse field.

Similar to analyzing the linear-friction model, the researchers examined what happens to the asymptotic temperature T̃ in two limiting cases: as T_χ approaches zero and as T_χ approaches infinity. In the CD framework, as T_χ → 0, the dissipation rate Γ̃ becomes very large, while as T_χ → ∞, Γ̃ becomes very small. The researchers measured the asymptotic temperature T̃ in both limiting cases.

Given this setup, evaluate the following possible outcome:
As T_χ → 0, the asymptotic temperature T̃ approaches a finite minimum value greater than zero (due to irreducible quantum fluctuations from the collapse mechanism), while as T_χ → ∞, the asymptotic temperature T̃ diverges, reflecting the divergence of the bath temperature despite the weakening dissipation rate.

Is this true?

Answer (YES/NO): NO